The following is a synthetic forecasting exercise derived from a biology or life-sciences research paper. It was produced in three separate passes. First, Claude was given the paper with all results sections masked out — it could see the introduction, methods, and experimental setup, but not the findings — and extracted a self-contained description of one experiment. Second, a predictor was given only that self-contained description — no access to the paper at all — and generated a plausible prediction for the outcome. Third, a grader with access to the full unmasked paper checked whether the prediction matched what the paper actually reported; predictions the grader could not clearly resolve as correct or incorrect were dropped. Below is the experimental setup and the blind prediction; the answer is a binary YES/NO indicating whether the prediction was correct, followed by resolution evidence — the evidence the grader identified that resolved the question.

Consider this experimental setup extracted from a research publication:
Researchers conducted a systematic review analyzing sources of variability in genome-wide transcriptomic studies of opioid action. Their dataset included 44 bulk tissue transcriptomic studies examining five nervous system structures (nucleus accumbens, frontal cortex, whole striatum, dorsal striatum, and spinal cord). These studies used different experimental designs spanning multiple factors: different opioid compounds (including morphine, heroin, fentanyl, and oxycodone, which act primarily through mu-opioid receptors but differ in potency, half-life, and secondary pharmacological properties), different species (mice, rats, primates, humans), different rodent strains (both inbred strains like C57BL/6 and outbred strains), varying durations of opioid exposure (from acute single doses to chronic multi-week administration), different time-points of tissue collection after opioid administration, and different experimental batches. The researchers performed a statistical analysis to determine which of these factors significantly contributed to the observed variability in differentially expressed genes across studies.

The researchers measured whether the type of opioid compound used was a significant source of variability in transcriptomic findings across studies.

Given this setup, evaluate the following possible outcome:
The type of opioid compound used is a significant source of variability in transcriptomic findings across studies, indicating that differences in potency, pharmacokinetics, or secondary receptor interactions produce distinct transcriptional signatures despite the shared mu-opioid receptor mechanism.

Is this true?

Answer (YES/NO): NO